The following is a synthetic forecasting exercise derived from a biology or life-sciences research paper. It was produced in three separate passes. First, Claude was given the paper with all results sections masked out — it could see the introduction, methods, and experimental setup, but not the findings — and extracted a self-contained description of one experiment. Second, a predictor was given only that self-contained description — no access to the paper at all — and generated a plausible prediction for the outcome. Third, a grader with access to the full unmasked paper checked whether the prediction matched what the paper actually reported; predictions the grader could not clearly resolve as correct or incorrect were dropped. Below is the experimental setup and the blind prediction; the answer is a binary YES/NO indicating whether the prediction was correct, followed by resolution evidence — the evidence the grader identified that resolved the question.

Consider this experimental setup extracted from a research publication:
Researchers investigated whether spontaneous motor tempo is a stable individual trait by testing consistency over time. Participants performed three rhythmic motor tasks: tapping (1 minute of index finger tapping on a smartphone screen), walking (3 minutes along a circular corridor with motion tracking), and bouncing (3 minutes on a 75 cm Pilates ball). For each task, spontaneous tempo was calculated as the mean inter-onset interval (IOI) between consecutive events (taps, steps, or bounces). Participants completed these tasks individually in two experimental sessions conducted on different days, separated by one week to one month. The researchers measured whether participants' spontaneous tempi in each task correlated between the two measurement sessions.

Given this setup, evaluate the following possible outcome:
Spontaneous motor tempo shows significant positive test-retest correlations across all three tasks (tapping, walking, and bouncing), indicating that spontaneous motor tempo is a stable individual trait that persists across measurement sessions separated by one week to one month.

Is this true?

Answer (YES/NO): YES